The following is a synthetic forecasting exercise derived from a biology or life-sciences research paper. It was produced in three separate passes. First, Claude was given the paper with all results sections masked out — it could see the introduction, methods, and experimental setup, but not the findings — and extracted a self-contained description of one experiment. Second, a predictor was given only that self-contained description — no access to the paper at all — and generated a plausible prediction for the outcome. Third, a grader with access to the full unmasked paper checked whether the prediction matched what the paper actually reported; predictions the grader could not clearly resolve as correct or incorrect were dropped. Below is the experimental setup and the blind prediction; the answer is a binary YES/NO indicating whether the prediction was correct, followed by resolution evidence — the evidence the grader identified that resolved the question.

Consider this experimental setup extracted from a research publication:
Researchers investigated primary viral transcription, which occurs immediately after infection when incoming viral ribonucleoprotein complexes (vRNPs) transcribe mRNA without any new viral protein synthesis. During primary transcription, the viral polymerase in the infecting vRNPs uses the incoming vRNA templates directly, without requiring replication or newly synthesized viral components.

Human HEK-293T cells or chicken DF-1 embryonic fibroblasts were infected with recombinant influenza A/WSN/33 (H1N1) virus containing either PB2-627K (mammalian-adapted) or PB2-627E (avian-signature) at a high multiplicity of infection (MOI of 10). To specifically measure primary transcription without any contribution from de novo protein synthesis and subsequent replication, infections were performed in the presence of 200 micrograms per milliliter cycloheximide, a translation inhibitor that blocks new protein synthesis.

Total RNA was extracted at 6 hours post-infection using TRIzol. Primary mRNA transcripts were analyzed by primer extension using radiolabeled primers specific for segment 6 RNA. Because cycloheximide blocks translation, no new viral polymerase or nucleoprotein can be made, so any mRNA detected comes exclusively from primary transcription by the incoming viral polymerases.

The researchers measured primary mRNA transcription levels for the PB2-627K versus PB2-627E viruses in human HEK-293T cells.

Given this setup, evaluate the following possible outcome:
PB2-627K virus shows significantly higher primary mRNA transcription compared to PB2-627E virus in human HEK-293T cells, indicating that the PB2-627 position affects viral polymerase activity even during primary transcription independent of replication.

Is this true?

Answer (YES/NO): NO